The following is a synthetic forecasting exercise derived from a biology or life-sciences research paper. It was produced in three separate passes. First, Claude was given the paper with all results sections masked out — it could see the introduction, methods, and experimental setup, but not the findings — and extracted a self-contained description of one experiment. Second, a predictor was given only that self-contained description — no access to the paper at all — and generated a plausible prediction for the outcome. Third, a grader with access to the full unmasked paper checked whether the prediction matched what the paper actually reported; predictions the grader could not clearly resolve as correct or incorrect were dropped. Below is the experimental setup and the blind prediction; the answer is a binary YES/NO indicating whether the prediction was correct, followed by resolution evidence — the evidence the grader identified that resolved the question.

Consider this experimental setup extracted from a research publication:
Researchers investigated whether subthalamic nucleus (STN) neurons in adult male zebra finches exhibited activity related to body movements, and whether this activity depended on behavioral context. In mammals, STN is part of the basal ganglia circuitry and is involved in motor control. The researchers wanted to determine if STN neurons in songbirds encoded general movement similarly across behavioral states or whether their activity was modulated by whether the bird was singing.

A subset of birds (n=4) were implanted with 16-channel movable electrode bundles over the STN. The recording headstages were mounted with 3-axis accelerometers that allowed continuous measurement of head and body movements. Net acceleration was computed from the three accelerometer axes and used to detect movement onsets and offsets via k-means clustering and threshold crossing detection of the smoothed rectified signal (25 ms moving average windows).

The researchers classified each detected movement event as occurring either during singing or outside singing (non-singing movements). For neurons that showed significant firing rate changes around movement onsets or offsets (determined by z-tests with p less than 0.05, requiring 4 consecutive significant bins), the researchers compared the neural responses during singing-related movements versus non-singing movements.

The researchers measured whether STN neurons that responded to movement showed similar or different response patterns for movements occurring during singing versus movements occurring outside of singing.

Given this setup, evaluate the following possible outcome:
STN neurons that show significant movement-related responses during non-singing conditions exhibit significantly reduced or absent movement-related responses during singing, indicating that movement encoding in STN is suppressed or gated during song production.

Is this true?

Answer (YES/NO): NO